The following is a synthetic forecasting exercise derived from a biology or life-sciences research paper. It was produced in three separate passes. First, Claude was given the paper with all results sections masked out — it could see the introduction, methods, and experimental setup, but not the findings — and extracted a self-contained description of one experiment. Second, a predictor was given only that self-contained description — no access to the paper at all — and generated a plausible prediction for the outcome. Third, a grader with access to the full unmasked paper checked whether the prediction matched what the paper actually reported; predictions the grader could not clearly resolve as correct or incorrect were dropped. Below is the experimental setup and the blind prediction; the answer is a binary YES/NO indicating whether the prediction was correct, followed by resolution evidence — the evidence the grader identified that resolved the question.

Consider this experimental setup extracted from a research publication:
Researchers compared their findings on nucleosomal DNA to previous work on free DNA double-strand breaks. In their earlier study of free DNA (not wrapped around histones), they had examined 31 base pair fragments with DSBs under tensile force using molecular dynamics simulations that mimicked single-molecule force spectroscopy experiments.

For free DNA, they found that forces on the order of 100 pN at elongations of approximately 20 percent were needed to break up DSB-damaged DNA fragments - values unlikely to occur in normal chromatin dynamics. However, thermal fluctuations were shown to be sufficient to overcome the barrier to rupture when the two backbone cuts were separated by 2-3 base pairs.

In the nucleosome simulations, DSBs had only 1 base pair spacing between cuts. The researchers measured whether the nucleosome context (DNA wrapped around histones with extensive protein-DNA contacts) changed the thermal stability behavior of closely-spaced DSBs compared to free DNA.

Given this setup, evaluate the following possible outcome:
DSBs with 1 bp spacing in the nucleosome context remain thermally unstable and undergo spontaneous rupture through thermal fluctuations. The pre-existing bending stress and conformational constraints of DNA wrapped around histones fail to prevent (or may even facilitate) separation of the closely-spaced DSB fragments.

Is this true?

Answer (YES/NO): NO